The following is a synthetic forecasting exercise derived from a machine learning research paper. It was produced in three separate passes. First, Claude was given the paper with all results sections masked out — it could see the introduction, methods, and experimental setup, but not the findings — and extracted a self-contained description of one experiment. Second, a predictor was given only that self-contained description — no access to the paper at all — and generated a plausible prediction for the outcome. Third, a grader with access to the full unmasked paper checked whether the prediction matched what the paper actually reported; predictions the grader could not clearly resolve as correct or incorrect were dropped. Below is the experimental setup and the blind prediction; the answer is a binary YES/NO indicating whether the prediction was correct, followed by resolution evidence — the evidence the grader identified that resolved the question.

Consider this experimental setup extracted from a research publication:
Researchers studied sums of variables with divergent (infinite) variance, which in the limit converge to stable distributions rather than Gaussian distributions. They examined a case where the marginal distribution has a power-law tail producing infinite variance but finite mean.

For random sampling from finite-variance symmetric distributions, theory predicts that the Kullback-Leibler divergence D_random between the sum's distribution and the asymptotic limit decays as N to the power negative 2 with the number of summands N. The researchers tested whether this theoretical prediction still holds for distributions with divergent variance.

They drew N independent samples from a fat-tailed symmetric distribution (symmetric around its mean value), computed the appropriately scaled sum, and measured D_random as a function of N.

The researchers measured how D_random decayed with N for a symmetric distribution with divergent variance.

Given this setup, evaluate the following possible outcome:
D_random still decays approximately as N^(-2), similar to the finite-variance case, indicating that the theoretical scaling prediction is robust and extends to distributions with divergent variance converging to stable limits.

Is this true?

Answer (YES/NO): NO